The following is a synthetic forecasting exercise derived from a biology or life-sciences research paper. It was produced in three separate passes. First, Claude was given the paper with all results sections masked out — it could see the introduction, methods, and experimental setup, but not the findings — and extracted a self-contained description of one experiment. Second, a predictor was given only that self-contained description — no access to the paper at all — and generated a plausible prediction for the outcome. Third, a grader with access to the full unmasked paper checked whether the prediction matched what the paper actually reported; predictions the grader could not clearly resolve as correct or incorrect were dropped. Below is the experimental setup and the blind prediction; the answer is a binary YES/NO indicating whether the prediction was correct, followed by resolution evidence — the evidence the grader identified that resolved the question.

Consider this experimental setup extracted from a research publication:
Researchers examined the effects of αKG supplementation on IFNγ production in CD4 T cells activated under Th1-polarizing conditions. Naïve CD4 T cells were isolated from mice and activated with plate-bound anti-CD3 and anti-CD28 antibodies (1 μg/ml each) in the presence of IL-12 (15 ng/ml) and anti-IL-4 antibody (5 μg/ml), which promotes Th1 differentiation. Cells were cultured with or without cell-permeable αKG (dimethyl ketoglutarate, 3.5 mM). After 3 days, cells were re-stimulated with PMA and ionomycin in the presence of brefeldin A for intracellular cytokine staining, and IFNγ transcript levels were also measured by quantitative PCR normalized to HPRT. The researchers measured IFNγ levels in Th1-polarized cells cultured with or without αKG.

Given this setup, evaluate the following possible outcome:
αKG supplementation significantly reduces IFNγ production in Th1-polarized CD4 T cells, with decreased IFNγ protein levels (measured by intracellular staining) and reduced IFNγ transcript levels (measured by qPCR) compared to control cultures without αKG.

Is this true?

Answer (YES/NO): NO